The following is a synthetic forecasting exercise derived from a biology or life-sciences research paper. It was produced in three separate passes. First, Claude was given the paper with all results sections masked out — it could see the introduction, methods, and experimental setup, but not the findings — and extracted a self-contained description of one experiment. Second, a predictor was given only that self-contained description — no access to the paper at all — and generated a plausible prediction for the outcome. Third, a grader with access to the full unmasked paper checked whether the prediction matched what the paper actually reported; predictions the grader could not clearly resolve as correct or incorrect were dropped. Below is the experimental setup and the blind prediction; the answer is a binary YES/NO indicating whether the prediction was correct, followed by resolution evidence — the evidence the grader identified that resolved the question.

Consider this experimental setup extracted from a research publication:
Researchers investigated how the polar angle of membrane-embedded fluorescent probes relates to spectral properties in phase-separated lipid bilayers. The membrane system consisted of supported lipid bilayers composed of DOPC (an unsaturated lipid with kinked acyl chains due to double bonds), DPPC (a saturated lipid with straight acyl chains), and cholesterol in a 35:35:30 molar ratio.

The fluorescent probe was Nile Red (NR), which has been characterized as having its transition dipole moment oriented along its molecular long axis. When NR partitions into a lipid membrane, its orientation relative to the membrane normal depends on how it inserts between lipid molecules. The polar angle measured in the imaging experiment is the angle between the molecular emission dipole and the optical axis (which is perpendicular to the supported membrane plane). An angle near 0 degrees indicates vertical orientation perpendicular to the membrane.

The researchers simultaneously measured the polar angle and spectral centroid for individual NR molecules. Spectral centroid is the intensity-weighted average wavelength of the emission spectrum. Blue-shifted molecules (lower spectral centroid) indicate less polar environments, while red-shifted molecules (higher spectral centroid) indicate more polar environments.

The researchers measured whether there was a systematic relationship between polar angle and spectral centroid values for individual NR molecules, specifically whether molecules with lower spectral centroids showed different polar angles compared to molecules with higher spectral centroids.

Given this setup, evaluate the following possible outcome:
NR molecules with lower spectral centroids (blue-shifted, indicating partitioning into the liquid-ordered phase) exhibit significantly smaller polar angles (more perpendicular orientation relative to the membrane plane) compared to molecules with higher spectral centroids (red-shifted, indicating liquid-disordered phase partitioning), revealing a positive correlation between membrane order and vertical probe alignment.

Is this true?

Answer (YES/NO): YES